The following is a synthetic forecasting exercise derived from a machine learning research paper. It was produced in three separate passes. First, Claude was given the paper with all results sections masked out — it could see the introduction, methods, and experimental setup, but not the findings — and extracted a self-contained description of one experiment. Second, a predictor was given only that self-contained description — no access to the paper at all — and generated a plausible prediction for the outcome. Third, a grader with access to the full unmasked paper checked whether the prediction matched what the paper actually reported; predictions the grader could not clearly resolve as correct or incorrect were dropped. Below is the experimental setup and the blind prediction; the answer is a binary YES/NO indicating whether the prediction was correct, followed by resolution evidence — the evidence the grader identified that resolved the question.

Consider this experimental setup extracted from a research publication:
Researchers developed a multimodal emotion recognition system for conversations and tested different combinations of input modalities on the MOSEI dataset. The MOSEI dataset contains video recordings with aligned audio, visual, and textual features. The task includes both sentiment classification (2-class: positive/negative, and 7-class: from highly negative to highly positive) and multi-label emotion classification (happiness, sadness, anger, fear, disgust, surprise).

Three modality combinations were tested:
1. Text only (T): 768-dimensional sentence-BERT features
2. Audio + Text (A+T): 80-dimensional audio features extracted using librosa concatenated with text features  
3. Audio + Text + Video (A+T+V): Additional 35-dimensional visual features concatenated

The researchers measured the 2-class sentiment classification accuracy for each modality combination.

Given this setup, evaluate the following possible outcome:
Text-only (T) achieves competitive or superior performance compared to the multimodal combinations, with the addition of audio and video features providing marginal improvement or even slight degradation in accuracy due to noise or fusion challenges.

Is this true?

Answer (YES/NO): YES